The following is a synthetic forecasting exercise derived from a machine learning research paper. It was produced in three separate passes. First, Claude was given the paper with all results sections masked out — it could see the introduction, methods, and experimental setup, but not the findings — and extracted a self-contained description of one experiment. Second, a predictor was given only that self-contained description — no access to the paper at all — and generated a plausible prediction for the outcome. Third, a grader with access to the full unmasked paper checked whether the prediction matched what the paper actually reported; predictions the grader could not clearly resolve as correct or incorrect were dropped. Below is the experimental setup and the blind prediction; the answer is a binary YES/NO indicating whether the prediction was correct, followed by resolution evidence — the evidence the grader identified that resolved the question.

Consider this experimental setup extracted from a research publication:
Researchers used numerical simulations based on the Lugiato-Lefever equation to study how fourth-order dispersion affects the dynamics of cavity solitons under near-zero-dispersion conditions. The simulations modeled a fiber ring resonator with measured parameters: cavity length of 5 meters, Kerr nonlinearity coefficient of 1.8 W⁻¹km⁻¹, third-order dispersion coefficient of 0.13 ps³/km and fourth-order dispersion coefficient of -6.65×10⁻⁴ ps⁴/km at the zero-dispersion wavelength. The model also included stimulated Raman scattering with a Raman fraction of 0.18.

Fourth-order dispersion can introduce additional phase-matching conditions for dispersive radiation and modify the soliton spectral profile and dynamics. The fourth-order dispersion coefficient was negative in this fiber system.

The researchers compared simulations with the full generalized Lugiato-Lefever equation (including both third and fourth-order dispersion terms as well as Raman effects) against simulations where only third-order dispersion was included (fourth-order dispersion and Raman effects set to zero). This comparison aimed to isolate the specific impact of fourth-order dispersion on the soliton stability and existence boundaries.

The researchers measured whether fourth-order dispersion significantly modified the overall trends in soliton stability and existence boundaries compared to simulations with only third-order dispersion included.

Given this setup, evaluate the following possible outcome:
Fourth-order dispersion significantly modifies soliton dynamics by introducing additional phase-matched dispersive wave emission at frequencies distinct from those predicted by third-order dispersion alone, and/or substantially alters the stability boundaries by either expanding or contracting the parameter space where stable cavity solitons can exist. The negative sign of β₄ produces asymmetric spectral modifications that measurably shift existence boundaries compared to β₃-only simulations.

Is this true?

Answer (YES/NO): NO